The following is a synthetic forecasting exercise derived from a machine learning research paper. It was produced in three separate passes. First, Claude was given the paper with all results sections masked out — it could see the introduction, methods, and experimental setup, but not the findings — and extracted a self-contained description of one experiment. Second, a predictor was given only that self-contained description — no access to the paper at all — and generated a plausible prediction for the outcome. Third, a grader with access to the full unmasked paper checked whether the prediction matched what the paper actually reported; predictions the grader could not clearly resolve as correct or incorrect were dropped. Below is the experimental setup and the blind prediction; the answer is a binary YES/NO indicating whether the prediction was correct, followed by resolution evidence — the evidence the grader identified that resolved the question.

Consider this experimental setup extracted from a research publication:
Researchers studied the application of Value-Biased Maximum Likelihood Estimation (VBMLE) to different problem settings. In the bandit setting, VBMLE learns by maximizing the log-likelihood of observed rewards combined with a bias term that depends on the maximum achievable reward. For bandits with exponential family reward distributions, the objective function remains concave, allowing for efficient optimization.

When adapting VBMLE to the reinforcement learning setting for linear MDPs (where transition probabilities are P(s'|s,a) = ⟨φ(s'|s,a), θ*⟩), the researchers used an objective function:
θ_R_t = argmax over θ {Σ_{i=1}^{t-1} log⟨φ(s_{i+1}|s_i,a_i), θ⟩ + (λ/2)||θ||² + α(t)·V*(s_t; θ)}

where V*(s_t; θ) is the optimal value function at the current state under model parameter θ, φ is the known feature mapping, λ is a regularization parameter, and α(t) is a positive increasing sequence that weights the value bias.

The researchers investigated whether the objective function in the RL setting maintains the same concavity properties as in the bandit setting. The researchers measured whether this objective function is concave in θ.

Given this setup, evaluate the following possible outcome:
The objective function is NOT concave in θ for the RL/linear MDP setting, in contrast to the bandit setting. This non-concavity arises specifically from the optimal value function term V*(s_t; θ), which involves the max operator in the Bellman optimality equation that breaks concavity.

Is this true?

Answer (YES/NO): YES